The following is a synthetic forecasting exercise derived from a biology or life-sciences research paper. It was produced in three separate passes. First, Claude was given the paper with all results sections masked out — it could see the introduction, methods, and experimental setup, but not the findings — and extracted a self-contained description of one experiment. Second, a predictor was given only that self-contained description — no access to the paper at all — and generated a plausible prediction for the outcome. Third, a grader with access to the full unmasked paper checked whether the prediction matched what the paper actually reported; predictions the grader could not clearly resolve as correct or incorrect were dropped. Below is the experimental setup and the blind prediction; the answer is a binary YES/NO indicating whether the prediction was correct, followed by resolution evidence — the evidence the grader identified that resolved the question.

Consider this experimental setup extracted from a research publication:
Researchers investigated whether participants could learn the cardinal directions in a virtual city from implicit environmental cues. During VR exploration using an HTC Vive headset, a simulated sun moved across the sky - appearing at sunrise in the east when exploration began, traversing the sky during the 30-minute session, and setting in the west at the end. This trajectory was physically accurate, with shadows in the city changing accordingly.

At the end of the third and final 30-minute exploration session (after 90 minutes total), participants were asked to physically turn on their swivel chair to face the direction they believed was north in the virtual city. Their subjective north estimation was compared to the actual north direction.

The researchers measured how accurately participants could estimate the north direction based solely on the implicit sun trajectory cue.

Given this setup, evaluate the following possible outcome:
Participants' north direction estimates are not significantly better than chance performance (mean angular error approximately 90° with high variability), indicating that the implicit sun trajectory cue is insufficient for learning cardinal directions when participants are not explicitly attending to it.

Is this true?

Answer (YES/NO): NO